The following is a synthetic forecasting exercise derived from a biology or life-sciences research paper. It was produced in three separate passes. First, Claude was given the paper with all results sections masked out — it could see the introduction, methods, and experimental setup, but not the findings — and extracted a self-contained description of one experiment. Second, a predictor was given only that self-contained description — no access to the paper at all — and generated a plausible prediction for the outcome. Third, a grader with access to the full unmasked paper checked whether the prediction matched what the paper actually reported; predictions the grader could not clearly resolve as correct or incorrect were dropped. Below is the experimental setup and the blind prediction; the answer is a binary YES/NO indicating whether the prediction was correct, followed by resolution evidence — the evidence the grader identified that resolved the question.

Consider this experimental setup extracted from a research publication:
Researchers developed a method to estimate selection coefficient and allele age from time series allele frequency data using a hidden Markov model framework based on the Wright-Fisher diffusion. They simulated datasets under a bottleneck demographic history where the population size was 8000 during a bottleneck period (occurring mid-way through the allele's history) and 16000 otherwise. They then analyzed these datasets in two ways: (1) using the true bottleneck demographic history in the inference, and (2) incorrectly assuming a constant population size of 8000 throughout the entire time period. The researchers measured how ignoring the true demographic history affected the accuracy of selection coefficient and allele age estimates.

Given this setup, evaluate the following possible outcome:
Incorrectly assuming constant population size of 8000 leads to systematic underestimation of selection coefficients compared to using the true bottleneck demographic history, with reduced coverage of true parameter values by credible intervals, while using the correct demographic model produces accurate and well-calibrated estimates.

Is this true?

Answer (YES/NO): NO